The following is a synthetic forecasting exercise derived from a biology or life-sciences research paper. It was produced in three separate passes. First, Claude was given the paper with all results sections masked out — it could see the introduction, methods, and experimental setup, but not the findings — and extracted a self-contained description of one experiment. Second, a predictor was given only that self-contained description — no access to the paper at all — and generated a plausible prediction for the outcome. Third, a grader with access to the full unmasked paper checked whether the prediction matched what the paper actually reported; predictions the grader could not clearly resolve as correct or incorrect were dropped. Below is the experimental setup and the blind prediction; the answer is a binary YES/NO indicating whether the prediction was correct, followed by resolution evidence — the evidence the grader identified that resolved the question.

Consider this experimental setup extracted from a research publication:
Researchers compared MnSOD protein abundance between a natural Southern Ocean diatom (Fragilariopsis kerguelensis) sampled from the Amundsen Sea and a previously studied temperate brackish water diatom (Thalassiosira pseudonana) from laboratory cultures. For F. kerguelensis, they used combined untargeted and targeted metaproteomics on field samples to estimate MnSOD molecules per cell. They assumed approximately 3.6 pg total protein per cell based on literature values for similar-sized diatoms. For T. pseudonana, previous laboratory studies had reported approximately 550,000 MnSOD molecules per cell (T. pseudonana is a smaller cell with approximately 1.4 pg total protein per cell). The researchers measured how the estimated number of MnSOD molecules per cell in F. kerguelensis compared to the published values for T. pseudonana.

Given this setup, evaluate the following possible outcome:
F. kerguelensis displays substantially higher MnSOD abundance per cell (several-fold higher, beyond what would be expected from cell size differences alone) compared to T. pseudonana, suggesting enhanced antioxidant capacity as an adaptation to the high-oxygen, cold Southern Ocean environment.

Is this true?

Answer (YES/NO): NO